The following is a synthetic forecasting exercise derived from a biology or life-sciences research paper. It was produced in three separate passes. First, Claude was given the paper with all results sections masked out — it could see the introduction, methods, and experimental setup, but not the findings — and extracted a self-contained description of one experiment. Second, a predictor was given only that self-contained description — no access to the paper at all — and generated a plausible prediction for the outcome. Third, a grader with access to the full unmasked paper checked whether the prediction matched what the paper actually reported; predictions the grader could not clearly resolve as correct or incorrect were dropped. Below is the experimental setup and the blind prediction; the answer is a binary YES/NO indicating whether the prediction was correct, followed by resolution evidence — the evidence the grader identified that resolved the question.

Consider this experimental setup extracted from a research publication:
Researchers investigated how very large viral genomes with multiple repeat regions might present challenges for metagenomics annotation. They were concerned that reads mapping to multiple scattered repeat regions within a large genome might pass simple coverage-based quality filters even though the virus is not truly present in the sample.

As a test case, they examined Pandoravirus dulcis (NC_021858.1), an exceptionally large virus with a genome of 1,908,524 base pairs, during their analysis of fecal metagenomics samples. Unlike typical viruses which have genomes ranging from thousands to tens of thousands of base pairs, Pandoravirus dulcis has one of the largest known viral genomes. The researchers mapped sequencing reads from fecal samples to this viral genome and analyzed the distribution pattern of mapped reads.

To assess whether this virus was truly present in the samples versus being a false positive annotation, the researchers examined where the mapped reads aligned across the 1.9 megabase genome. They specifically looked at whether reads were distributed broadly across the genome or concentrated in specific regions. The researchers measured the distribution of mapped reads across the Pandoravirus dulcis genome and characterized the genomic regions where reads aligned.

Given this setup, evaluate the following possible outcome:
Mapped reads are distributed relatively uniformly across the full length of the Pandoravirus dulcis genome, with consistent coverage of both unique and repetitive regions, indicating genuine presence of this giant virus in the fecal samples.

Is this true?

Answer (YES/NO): NO